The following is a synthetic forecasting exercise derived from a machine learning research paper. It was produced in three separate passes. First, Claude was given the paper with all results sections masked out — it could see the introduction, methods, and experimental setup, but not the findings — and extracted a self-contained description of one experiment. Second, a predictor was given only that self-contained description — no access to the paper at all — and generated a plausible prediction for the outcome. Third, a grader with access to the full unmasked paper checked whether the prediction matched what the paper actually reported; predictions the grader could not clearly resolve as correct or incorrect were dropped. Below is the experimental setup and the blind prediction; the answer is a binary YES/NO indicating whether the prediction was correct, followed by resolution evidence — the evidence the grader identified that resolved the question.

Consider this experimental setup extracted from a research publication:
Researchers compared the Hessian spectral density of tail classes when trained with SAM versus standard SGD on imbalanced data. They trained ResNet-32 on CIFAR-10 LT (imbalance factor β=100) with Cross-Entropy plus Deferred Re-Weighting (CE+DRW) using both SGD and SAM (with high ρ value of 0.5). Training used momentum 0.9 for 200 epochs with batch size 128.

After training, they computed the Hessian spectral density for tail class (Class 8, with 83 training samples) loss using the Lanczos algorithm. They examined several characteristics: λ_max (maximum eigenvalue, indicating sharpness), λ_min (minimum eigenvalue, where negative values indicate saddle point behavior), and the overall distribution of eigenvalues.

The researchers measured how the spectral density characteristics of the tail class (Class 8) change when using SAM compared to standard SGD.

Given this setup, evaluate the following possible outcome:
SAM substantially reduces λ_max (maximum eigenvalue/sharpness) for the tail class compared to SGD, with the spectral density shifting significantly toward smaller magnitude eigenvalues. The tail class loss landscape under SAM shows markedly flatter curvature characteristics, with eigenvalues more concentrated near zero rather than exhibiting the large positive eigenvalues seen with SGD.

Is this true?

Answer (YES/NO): YES